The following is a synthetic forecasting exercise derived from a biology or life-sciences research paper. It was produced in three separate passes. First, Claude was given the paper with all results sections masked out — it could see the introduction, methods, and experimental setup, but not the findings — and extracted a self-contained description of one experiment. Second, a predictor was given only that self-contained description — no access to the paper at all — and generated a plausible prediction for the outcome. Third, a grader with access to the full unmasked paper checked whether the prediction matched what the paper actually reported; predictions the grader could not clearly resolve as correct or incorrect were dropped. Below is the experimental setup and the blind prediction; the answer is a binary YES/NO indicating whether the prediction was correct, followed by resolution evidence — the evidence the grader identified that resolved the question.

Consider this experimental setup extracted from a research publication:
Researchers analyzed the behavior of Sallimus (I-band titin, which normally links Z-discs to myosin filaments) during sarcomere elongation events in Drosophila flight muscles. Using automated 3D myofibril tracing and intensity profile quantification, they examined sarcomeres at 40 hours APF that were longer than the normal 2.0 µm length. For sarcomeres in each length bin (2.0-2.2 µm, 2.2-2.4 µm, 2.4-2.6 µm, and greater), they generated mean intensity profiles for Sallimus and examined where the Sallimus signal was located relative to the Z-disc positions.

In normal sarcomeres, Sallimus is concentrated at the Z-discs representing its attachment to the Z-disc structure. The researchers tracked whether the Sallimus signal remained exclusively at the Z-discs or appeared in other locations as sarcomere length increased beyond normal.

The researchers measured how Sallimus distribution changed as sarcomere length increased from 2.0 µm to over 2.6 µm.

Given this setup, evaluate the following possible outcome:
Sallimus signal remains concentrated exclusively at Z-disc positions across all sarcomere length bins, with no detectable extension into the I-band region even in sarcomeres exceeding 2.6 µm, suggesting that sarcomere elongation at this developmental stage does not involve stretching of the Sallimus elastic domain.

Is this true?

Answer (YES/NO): NO